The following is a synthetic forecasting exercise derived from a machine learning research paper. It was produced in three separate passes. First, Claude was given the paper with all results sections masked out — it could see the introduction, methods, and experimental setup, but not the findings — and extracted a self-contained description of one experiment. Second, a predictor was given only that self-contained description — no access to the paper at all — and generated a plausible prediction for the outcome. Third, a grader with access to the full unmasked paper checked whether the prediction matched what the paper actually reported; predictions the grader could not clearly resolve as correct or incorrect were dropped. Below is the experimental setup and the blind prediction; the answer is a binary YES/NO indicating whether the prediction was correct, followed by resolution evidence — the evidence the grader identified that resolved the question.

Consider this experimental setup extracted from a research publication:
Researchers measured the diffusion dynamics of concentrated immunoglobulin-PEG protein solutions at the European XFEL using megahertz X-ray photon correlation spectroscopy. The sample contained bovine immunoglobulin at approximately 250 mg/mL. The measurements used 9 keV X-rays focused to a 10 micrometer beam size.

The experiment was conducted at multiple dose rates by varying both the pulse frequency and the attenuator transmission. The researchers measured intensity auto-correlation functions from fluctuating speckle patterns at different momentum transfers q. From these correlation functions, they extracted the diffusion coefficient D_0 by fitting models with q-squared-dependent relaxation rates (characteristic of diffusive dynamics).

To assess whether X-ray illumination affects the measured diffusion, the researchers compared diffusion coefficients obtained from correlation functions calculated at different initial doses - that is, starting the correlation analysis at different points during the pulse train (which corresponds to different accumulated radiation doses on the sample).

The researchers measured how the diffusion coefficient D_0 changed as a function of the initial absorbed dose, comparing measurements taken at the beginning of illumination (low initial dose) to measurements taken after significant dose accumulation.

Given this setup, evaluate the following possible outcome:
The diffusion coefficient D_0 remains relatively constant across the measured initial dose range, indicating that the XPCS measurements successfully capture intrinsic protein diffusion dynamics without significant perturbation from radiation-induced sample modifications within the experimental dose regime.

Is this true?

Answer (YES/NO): NO